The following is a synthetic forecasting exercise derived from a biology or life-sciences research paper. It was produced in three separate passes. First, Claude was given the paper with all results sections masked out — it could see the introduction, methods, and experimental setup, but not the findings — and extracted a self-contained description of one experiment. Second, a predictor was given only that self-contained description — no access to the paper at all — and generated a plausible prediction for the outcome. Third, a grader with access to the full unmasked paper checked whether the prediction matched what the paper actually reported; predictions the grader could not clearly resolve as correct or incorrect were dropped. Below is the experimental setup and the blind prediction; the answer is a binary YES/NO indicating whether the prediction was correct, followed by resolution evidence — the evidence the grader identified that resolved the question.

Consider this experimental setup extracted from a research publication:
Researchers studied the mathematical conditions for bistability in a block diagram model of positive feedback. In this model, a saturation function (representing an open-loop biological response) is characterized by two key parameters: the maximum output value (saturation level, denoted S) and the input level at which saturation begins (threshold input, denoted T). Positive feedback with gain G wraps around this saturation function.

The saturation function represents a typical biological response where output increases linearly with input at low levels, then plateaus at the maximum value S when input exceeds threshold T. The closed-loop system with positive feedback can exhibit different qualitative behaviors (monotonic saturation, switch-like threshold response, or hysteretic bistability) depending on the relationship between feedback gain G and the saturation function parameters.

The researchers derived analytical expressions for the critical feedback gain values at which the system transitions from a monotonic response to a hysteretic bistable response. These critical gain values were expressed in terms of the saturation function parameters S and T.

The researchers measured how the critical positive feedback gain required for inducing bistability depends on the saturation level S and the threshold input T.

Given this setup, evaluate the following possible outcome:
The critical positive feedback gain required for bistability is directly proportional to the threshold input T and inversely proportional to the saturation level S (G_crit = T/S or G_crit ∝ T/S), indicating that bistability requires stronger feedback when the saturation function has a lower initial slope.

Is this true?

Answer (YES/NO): YES